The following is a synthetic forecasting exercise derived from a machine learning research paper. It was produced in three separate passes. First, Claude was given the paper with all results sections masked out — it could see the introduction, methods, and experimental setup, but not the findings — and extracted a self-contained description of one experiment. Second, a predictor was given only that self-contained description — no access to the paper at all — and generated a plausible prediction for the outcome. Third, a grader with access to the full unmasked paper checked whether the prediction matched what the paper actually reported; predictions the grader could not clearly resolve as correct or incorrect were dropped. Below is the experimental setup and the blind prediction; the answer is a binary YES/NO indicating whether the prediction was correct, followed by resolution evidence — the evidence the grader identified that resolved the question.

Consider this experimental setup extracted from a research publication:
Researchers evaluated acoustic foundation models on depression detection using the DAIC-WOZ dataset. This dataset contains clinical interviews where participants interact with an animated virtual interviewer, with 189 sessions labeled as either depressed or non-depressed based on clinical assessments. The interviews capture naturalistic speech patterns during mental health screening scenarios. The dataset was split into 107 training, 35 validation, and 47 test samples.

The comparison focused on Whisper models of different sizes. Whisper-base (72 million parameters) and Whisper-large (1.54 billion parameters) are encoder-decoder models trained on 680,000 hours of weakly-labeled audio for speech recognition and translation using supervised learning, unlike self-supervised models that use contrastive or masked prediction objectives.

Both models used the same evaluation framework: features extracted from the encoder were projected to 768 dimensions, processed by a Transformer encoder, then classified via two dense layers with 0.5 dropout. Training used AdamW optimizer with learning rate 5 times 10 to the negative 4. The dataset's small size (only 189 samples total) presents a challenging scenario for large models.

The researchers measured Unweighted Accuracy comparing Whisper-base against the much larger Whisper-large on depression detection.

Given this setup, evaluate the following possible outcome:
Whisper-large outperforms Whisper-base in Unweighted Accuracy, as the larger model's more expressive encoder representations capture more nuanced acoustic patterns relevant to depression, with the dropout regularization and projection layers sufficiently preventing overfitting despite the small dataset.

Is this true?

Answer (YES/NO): NO